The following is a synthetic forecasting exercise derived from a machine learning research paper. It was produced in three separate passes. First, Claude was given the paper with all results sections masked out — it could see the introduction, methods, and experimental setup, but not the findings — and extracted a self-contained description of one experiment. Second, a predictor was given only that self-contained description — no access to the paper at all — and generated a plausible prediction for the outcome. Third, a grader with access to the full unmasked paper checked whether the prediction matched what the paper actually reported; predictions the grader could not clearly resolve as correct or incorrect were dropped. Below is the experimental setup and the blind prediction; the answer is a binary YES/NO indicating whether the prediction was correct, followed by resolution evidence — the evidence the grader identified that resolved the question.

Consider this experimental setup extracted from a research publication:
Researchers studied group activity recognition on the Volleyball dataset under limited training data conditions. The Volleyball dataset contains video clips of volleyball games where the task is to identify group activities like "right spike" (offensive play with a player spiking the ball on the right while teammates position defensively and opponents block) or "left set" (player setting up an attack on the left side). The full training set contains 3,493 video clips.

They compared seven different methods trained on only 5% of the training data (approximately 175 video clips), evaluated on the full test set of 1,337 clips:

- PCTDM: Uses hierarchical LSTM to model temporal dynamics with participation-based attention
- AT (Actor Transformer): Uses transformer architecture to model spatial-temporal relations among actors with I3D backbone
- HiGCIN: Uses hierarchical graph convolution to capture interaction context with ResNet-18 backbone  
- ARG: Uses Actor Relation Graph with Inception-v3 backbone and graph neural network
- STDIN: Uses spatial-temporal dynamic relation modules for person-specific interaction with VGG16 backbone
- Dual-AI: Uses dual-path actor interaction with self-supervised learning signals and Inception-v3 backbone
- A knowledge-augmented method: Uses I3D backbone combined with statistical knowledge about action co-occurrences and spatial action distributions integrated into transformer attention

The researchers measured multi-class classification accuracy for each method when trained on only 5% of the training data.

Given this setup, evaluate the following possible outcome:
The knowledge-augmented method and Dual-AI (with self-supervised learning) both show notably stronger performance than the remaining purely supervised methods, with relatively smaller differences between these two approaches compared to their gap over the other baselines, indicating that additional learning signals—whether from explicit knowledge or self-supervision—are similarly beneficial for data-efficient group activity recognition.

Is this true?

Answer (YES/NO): YES